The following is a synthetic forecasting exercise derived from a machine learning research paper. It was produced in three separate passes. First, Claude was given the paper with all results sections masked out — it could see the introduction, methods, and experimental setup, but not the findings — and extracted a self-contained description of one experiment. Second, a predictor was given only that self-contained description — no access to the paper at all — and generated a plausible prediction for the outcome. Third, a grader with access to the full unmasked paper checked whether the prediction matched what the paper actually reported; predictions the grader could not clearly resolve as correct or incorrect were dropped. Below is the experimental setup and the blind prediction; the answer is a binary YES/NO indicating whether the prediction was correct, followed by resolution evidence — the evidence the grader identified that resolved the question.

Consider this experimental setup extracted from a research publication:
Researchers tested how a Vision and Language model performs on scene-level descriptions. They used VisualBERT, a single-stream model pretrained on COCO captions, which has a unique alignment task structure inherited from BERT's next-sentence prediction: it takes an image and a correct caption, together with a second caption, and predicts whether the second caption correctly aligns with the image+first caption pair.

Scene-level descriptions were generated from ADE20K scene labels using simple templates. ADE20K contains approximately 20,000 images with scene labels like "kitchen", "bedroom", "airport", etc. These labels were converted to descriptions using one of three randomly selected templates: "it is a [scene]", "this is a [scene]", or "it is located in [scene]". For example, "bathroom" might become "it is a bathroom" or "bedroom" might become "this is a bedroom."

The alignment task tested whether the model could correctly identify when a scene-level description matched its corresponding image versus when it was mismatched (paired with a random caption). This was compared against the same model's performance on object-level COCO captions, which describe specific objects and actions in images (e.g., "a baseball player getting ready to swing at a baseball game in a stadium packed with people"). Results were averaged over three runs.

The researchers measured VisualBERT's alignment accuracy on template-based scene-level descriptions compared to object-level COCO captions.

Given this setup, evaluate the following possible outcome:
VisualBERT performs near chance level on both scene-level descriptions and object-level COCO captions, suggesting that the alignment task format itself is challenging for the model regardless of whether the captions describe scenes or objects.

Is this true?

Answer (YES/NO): NO